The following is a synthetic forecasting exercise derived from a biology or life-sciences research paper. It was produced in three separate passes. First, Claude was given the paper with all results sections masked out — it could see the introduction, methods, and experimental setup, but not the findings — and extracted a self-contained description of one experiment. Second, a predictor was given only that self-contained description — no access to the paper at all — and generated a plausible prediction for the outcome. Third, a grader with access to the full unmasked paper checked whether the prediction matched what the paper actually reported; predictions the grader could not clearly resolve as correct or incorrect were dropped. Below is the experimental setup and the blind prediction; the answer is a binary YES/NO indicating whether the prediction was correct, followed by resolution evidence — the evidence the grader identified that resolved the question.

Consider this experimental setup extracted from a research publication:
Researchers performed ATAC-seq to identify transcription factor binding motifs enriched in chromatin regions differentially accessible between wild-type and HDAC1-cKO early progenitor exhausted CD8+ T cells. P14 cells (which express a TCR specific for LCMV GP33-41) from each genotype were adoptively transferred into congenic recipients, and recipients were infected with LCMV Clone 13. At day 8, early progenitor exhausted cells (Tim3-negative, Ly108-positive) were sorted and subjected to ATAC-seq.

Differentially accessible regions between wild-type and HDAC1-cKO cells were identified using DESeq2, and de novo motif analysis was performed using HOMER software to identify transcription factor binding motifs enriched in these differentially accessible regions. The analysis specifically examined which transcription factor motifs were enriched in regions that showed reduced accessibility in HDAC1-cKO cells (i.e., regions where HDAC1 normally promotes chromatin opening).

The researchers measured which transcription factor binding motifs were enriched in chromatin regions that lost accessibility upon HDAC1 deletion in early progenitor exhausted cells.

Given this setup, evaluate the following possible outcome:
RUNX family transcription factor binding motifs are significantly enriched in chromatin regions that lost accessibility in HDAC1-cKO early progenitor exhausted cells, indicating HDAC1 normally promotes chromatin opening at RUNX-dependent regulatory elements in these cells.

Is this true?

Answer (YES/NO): NO